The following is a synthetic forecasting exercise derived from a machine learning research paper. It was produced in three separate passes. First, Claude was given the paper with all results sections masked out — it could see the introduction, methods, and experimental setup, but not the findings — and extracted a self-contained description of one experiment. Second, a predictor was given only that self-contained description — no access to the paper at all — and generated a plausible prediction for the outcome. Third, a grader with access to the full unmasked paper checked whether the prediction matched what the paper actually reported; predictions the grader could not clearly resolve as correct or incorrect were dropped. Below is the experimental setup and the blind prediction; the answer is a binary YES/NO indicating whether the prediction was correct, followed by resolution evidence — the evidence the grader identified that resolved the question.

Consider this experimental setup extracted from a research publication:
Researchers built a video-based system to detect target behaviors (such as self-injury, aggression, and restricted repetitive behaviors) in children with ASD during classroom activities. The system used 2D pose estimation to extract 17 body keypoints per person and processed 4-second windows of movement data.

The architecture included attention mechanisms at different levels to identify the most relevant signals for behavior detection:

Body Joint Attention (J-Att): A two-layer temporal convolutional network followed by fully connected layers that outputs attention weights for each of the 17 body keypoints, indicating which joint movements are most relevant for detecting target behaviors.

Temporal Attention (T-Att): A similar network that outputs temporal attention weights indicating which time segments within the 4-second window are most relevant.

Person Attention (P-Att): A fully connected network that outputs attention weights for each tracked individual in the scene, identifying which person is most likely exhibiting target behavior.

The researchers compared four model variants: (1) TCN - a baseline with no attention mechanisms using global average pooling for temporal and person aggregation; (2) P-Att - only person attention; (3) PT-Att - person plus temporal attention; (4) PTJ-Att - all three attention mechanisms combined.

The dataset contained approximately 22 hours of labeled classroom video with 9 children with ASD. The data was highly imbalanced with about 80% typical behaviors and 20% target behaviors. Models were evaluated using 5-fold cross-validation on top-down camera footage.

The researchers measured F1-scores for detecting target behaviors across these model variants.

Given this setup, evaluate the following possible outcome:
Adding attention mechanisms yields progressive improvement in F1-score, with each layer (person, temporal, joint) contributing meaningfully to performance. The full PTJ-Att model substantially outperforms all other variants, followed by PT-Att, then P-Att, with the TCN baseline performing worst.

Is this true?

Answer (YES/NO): NO